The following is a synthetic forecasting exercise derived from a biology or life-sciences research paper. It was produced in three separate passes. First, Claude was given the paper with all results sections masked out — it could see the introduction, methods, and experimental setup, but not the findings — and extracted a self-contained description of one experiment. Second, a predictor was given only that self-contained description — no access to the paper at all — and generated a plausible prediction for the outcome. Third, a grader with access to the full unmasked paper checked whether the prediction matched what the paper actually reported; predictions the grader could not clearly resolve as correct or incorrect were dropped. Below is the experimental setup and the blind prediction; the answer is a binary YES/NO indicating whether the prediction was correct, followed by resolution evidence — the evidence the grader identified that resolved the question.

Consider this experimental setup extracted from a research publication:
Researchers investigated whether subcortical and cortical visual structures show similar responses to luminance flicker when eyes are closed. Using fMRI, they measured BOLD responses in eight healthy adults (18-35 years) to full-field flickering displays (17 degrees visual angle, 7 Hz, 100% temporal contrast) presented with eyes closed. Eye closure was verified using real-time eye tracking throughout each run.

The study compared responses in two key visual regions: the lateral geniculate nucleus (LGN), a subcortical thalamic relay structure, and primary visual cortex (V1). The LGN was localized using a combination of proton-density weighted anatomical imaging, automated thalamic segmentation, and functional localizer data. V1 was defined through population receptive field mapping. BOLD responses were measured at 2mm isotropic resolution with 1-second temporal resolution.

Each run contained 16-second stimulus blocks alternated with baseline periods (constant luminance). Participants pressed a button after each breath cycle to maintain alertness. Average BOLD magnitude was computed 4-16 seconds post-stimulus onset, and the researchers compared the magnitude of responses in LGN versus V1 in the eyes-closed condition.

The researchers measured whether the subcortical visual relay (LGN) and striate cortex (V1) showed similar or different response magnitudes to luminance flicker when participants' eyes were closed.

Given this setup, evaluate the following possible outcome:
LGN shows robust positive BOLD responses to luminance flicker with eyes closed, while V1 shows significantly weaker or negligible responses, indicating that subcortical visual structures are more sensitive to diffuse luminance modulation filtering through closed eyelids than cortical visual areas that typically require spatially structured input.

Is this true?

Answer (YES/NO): NO